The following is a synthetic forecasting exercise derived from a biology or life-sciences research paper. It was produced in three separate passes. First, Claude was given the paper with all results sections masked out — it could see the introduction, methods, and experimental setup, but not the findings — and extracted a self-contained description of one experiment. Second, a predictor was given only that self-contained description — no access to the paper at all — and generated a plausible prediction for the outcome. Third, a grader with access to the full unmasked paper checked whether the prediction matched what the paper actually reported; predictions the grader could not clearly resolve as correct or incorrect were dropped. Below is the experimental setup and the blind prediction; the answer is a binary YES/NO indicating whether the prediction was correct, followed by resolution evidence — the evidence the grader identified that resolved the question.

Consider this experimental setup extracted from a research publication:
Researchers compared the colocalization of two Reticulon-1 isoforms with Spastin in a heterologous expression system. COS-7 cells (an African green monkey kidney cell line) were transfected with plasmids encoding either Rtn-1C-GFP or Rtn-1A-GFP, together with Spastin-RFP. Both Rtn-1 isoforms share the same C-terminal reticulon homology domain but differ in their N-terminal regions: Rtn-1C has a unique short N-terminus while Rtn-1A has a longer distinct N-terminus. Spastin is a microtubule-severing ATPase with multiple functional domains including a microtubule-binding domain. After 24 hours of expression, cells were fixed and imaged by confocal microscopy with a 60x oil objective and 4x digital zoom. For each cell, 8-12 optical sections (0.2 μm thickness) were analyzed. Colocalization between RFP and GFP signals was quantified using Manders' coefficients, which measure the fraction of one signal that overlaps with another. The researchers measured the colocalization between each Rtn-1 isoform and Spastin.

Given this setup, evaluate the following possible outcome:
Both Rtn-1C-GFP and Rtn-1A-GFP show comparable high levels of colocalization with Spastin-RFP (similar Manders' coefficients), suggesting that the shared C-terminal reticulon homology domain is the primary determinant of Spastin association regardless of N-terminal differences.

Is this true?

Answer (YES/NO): NO